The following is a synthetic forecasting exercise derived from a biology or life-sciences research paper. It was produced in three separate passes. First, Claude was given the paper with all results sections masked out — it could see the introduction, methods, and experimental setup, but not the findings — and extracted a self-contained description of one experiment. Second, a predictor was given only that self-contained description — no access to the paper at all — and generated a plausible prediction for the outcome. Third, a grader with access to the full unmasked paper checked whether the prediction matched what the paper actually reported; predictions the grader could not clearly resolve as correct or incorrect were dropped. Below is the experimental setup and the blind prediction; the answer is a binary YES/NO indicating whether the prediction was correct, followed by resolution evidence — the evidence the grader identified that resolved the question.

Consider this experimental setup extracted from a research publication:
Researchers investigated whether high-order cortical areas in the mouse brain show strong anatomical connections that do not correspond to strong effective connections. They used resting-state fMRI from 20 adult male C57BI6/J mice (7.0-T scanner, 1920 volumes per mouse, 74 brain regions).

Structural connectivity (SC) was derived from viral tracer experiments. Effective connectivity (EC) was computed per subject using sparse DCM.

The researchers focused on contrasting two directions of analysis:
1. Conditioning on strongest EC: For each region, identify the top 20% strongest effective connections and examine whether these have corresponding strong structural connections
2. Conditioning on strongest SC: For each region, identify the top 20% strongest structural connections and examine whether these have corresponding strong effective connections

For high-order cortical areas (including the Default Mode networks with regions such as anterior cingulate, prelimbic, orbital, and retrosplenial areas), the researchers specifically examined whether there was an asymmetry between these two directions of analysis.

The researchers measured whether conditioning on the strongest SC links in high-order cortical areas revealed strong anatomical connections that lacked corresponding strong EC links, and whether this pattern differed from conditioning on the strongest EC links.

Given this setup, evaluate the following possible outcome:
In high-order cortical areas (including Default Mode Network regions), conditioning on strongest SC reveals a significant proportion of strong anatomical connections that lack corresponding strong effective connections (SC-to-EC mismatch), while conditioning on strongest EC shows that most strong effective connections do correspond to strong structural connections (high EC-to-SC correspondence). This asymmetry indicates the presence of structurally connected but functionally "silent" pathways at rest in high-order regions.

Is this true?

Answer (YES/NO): YES